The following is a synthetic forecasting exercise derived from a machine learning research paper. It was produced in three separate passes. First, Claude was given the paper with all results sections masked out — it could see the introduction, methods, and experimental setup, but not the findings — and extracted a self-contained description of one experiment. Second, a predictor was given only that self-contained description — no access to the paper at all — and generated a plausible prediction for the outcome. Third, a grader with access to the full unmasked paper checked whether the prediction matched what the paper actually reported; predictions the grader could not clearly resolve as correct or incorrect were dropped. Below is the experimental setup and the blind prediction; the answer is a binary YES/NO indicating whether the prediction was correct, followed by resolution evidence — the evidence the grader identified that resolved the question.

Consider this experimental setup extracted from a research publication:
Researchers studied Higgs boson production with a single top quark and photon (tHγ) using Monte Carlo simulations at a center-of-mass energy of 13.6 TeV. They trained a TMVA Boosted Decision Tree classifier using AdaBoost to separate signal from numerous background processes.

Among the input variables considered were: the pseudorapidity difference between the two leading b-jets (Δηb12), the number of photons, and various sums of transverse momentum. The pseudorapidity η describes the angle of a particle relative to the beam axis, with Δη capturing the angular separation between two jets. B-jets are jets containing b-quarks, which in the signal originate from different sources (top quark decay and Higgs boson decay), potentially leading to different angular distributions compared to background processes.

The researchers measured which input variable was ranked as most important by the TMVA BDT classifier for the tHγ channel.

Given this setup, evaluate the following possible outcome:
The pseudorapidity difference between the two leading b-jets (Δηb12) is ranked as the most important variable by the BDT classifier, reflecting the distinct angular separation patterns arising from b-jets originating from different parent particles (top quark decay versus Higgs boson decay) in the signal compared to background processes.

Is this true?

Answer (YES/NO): YES